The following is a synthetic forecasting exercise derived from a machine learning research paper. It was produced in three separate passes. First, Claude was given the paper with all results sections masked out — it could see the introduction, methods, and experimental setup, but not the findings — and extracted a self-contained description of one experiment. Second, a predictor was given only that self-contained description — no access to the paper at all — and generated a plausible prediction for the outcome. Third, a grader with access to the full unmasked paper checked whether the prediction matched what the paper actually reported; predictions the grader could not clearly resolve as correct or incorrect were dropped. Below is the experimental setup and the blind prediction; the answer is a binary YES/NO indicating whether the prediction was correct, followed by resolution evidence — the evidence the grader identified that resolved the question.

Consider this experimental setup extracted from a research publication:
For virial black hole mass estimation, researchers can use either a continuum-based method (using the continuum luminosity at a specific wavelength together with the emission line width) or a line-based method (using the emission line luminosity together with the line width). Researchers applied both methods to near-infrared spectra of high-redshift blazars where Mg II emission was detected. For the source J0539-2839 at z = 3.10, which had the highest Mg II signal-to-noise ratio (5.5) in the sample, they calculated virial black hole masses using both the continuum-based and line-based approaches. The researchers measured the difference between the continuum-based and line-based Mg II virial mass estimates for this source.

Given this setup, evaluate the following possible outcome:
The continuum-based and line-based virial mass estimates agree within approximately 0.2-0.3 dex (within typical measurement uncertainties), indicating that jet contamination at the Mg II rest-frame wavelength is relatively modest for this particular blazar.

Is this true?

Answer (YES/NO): NO